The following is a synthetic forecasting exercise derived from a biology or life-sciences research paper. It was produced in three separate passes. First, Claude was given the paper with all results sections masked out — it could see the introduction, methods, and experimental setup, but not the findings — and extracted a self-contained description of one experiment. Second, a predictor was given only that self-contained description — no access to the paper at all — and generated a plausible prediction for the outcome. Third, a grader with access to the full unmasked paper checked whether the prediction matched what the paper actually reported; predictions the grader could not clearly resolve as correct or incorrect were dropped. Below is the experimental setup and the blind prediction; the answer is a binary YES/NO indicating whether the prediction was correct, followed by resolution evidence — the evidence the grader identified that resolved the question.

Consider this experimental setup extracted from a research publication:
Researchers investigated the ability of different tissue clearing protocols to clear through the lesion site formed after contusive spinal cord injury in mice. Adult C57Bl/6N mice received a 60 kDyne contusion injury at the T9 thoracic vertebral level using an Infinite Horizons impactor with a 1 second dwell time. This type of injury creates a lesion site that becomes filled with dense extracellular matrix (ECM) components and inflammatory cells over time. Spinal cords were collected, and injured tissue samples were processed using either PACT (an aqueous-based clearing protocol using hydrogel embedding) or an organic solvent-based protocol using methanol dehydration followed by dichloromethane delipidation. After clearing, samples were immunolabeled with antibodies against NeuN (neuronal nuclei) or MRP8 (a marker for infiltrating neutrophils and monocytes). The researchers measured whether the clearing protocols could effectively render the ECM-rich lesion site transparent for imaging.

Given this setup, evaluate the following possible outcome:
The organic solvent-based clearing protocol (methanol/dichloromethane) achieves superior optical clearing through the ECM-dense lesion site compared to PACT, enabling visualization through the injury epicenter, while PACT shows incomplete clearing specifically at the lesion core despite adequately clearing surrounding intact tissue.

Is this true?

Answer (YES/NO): YES